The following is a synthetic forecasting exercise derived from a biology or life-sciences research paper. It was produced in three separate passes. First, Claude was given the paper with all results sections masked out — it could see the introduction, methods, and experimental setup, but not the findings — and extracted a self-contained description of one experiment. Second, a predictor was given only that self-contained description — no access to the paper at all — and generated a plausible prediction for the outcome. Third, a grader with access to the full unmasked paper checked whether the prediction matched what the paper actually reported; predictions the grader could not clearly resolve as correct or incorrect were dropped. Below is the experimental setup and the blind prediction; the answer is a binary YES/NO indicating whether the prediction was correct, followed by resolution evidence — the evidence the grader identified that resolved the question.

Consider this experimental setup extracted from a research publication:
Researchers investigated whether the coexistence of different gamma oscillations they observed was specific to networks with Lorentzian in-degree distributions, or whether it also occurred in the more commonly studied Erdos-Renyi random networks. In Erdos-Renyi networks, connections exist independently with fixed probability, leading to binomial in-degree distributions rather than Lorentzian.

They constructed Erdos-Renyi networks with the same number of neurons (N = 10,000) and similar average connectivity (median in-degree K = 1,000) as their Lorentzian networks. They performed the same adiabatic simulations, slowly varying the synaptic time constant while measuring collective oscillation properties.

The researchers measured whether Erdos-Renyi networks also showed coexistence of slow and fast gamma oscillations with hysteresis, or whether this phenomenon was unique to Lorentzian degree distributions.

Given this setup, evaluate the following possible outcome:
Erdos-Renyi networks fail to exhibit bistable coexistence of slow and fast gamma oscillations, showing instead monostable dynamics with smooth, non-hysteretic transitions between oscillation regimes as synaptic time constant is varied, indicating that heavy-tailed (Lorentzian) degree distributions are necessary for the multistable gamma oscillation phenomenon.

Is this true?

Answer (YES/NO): NO